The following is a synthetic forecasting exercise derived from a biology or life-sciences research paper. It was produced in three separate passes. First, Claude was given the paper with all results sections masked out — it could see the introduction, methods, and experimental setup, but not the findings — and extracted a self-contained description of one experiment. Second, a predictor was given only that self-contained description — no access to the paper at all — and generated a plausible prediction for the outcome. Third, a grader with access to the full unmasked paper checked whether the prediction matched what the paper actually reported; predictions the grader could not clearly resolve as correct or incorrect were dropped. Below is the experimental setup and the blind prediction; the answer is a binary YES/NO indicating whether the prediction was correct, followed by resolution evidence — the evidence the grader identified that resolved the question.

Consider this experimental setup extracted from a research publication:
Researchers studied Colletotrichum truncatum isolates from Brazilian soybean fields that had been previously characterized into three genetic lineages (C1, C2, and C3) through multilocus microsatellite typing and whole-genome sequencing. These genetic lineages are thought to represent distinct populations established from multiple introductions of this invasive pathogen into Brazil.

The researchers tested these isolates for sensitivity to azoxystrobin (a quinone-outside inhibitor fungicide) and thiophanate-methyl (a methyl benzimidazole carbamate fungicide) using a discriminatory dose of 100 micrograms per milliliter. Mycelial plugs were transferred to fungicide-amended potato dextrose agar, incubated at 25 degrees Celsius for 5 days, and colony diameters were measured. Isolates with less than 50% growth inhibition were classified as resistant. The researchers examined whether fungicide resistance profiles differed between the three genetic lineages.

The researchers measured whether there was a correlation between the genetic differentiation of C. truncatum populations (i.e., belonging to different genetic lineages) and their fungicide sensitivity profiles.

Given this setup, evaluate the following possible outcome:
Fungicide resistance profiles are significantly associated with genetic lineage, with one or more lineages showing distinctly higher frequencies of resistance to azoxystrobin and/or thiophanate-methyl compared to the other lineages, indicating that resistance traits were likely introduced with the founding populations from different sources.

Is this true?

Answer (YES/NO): NO